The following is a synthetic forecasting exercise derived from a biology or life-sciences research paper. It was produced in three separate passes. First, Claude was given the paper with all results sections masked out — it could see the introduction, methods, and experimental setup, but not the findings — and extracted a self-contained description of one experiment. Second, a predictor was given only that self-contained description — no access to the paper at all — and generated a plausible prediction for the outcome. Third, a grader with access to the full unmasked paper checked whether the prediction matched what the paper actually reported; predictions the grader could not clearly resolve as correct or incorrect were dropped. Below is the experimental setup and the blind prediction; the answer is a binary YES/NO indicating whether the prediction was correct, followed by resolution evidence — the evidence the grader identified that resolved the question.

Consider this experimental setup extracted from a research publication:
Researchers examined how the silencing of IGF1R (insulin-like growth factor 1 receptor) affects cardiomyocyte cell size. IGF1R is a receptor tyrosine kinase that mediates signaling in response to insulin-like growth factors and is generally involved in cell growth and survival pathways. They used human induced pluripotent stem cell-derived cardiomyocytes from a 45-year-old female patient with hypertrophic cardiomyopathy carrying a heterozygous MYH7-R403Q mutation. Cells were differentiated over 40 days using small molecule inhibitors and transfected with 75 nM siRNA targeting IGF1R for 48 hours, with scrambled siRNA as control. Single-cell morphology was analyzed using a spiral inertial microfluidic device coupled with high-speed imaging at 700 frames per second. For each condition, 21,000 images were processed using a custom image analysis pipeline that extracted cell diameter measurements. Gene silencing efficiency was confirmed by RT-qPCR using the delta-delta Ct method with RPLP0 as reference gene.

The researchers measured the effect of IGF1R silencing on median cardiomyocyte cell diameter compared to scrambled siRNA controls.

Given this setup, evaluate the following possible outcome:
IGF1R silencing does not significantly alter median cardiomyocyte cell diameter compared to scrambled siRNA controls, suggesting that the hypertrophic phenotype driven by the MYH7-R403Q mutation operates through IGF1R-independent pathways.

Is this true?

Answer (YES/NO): NO